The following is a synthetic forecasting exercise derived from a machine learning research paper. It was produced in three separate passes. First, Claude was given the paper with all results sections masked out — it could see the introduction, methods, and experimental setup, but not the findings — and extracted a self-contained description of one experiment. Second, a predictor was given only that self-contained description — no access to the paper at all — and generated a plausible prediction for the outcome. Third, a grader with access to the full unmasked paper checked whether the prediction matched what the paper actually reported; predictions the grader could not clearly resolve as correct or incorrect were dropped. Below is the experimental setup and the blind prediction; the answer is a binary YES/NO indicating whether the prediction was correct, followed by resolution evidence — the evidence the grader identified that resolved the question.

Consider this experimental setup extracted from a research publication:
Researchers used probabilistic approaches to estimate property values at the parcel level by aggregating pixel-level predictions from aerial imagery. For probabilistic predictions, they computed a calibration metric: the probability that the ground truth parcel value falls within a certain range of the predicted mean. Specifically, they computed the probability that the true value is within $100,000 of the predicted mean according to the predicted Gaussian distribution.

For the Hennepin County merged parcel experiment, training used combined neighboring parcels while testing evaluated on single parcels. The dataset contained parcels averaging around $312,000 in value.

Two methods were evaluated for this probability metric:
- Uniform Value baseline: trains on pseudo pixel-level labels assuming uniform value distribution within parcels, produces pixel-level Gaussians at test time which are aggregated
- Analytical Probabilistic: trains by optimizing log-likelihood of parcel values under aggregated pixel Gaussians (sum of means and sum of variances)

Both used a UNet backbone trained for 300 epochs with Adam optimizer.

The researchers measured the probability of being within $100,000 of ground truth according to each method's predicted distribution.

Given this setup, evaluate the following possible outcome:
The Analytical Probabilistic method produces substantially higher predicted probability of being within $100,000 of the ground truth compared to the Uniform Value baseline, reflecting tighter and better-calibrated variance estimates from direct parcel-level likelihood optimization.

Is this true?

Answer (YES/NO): NO